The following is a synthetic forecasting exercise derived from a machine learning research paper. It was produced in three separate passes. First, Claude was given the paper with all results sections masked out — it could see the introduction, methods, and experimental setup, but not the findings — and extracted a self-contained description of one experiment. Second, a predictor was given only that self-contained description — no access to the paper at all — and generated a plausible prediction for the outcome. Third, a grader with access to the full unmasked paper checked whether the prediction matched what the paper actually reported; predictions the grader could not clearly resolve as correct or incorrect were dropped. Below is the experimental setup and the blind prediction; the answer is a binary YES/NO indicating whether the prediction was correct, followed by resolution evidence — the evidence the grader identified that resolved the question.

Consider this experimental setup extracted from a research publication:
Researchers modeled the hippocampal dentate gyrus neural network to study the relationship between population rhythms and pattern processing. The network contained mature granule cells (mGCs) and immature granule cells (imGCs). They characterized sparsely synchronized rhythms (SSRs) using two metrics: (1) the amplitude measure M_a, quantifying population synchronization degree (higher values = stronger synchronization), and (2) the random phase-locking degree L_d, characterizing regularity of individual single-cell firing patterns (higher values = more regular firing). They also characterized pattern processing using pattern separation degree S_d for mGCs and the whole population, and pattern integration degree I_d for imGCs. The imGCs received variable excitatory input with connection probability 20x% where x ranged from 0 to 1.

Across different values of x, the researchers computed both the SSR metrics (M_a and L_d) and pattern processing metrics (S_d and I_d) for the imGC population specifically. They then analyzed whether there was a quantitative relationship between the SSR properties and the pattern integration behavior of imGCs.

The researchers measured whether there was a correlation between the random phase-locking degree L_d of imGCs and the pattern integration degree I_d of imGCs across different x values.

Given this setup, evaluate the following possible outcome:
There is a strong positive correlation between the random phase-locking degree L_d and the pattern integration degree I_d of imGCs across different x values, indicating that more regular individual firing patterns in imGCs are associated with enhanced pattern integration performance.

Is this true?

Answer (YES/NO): NO